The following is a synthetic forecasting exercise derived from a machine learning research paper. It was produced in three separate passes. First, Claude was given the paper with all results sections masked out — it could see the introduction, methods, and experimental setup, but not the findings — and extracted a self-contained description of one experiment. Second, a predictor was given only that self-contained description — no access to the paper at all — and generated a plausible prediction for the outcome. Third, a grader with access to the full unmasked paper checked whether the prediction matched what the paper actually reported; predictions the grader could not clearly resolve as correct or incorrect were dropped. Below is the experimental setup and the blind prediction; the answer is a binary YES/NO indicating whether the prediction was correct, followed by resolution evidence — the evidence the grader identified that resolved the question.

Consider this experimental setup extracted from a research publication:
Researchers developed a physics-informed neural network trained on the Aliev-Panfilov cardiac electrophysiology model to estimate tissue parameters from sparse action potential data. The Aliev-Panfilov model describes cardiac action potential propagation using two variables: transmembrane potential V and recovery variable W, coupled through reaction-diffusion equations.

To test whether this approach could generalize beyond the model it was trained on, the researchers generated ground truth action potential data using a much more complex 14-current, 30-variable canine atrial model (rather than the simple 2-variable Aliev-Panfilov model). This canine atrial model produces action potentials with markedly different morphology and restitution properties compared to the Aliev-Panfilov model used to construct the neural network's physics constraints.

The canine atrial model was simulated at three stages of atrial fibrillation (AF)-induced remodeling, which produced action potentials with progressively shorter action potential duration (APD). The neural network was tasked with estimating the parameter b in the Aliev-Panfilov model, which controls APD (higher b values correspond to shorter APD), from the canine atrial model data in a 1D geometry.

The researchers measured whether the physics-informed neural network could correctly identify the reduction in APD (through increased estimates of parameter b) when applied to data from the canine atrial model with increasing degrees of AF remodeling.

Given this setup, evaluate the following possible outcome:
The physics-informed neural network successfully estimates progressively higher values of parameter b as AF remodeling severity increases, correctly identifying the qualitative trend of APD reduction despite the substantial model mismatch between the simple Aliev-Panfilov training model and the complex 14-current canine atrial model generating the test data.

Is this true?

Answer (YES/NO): YES